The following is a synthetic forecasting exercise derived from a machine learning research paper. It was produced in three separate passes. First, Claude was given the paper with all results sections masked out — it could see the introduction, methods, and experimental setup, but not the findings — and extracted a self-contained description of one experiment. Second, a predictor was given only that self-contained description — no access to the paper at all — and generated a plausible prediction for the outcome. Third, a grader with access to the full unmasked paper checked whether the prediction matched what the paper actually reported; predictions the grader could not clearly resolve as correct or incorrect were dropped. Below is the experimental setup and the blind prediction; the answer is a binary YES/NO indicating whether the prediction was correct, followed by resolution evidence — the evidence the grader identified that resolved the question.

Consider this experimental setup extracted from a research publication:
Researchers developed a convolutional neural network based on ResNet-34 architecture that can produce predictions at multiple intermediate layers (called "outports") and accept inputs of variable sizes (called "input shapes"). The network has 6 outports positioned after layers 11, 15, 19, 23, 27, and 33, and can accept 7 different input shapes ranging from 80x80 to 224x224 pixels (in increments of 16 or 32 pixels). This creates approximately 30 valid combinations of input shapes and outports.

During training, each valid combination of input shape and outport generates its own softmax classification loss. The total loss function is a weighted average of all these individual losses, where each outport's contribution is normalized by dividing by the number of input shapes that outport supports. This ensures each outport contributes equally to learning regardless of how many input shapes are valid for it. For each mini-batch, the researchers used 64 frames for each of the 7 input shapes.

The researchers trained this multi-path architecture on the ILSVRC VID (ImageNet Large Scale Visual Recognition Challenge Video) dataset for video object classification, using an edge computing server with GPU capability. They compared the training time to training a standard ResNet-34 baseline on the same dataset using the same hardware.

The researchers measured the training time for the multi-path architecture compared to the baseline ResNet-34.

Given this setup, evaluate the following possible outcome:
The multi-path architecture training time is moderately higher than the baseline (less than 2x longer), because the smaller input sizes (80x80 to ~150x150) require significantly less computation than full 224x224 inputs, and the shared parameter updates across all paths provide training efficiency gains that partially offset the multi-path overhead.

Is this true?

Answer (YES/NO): NO